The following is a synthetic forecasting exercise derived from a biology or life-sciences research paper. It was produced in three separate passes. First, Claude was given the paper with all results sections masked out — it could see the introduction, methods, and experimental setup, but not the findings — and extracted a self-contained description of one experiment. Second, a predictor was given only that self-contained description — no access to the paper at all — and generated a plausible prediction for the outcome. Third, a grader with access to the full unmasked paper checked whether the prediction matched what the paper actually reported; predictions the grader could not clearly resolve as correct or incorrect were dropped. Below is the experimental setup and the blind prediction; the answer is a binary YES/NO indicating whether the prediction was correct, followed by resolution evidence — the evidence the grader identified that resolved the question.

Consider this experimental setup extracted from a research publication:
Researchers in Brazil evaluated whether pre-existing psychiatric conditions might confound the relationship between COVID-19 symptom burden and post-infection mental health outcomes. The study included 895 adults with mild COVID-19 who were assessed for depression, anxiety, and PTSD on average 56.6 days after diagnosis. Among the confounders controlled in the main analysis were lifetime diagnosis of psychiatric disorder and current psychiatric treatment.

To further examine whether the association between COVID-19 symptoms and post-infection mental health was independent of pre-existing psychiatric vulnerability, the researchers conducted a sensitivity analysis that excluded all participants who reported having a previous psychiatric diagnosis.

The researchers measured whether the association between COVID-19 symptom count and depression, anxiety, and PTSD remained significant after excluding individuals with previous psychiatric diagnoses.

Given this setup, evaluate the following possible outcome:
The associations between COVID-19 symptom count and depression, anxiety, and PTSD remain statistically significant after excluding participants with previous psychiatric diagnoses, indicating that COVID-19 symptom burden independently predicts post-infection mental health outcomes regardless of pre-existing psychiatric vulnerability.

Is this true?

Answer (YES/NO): YES